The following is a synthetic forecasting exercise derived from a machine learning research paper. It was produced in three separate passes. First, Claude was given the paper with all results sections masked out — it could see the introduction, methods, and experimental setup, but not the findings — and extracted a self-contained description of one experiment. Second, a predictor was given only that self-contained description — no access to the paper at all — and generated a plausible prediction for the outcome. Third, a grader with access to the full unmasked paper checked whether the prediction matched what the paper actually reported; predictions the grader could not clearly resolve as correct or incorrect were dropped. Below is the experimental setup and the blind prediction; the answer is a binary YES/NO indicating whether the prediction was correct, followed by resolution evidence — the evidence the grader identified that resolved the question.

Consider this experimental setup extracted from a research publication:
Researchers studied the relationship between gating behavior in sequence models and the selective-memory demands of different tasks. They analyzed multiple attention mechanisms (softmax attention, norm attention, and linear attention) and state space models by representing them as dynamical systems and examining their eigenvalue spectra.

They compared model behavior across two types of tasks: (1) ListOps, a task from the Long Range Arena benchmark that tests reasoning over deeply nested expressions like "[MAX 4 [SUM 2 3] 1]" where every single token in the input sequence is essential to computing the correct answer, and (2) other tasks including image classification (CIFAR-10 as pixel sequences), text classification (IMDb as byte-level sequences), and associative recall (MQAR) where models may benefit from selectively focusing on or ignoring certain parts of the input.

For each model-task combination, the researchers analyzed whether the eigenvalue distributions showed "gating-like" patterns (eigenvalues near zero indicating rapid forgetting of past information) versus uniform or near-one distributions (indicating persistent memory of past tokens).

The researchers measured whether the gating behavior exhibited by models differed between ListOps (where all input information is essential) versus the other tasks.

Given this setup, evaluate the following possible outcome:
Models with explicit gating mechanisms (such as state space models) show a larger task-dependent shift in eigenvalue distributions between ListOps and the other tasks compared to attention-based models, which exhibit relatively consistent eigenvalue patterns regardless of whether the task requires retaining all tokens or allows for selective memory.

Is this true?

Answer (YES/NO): NO